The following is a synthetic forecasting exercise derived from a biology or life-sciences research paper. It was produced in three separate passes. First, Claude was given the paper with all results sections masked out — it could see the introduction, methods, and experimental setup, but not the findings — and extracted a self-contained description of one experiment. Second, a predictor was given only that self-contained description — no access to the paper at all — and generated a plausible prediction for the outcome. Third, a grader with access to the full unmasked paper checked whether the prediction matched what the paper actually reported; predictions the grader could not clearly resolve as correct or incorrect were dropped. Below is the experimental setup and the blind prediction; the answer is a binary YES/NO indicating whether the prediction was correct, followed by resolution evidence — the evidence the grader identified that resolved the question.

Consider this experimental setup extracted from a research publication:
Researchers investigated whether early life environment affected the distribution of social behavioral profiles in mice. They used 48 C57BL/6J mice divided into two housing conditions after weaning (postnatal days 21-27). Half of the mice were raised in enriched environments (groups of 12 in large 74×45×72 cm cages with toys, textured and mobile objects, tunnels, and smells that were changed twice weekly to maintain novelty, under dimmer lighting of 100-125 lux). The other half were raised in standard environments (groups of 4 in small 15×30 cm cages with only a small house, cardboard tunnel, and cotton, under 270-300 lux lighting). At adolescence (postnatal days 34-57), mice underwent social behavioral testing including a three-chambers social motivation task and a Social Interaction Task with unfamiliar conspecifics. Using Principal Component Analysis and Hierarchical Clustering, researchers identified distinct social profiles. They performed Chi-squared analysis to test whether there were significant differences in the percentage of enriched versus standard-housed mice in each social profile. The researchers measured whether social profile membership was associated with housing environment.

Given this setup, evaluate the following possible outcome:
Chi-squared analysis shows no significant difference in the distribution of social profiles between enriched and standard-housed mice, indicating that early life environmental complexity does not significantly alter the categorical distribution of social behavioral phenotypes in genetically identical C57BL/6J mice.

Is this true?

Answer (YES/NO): NO